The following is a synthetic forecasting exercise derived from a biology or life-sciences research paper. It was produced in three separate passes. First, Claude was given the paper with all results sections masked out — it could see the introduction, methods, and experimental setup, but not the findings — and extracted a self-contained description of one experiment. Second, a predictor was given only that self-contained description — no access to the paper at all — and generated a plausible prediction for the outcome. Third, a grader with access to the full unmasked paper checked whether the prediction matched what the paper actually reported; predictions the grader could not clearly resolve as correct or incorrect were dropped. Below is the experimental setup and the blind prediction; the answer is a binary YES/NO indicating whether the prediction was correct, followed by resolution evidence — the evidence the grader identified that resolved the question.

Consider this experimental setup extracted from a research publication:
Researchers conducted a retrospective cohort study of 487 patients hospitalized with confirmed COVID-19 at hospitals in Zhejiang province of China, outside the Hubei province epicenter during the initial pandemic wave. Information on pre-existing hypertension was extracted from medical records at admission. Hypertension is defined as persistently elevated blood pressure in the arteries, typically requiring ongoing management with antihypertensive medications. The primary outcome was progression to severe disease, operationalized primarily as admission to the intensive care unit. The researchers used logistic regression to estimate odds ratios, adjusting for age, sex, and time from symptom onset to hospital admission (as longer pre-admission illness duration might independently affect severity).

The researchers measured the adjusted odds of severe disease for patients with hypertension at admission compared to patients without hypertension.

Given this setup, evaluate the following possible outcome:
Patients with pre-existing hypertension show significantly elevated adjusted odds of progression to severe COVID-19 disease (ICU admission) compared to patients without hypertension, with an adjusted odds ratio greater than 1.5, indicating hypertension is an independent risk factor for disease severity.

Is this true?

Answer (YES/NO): YES